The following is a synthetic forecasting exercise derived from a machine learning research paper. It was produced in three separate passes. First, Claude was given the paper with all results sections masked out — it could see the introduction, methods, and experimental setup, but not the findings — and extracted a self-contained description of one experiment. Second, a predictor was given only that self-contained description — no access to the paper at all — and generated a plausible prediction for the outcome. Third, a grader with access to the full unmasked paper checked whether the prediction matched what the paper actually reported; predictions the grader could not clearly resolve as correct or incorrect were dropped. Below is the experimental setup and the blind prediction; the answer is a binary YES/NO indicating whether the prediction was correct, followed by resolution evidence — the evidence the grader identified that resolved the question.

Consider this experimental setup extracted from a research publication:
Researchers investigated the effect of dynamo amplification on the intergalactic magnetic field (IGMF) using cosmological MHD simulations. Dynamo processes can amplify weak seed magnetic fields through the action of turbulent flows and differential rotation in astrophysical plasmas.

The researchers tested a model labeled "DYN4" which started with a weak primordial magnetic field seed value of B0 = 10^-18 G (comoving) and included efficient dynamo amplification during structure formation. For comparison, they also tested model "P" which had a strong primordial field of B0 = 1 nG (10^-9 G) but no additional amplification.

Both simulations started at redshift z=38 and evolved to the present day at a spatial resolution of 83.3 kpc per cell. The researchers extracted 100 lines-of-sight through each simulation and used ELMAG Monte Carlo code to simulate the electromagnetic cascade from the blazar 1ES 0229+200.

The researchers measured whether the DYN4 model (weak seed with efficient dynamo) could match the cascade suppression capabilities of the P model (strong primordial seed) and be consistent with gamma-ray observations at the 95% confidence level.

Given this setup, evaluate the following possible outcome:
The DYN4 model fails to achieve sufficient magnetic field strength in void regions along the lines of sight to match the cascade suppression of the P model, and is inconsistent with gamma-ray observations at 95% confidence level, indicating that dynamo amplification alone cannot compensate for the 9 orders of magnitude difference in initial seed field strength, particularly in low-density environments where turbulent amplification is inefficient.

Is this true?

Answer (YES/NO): NO